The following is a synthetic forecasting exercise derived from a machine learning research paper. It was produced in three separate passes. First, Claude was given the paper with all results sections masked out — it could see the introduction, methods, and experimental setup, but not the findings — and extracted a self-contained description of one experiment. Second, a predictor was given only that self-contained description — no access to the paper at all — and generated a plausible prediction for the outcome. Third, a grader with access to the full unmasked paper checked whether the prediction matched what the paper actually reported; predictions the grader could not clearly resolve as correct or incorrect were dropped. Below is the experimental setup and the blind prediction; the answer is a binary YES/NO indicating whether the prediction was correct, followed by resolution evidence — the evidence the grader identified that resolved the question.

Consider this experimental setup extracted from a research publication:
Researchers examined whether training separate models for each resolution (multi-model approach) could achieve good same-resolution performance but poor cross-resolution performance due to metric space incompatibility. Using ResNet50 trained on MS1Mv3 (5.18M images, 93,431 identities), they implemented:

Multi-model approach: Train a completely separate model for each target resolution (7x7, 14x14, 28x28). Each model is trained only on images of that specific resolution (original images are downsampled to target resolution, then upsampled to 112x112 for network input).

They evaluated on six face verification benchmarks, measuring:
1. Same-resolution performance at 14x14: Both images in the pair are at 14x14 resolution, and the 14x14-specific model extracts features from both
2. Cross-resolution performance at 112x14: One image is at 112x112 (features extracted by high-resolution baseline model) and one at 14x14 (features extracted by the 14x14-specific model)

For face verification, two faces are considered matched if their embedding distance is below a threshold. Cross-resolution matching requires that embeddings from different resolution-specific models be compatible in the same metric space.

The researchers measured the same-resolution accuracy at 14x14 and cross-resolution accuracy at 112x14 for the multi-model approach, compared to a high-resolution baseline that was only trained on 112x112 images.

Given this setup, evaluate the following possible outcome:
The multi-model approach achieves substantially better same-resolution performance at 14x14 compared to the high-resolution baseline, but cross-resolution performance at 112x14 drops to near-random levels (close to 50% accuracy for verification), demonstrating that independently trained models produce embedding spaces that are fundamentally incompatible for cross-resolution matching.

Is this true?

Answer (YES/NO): YES